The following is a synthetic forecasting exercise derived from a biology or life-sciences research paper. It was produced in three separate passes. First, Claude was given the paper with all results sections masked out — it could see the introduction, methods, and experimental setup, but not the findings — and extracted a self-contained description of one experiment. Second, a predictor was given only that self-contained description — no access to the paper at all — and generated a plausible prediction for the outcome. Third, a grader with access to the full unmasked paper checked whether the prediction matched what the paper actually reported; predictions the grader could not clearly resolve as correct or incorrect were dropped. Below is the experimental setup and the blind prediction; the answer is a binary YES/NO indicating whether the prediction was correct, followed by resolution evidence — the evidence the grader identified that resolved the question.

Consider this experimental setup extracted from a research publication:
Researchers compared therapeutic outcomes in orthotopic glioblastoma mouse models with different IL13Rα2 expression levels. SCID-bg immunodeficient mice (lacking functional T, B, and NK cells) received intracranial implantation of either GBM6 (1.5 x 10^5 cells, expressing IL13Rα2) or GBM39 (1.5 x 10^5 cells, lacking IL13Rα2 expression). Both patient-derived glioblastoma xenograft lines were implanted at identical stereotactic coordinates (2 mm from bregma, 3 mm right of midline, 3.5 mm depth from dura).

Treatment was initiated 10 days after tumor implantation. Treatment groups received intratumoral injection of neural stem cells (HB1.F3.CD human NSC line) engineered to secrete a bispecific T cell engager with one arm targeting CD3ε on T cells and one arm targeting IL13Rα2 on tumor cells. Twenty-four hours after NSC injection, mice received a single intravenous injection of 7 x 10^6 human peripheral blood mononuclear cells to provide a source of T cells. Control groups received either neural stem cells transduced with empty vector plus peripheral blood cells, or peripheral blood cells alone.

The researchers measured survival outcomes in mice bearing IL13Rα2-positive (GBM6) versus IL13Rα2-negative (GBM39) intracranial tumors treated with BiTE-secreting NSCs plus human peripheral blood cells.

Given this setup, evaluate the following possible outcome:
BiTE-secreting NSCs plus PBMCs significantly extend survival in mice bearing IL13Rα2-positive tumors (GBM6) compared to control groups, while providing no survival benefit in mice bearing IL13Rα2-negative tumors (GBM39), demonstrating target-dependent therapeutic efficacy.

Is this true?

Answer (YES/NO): YES